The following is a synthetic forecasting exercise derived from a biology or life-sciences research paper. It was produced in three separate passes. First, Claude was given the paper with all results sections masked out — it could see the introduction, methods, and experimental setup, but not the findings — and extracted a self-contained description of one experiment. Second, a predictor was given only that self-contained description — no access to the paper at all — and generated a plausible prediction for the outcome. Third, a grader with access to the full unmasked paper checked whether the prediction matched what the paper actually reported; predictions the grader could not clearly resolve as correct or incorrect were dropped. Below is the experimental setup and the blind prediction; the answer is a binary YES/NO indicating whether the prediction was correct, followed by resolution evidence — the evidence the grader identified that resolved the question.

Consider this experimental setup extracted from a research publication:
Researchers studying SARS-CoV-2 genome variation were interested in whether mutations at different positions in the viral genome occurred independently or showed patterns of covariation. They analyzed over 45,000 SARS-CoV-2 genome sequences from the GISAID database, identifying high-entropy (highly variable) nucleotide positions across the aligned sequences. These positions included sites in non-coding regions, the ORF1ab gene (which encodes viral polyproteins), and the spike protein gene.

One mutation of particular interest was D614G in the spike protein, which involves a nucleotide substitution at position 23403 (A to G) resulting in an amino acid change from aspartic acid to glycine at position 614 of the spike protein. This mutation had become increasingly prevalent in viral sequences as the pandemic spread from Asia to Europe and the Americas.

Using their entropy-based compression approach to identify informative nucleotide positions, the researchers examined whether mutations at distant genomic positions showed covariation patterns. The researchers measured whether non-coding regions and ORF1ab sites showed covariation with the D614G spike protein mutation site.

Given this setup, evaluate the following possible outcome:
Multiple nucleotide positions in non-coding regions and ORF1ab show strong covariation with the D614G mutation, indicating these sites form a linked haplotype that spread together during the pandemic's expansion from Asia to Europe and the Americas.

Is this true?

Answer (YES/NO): YES